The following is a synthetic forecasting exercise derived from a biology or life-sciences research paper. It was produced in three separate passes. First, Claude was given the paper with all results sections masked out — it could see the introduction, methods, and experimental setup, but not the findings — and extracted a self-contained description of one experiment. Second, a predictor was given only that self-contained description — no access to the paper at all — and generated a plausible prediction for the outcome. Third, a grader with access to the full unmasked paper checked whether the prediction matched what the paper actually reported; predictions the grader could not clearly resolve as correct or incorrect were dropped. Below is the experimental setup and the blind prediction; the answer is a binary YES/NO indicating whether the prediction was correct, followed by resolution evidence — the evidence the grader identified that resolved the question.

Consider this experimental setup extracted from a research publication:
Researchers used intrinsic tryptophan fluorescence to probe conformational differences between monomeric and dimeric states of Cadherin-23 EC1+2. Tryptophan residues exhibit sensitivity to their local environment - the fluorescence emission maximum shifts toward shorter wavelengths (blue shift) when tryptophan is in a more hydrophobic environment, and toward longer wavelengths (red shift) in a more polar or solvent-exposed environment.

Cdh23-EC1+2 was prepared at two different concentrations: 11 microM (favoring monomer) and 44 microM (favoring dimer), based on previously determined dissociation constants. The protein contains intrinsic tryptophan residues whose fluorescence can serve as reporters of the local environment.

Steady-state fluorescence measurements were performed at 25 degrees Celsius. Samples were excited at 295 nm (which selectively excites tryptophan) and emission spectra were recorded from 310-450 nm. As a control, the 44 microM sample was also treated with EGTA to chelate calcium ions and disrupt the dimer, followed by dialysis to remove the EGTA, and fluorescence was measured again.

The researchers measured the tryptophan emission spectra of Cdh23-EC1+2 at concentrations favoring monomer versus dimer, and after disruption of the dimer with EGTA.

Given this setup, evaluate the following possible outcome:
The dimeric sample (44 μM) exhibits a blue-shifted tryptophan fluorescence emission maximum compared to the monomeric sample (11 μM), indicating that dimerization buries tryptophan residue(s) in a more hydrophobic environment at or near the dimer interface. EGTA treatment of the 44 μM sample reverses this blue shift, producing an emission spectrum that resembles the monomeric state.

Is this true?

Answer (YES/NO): NO